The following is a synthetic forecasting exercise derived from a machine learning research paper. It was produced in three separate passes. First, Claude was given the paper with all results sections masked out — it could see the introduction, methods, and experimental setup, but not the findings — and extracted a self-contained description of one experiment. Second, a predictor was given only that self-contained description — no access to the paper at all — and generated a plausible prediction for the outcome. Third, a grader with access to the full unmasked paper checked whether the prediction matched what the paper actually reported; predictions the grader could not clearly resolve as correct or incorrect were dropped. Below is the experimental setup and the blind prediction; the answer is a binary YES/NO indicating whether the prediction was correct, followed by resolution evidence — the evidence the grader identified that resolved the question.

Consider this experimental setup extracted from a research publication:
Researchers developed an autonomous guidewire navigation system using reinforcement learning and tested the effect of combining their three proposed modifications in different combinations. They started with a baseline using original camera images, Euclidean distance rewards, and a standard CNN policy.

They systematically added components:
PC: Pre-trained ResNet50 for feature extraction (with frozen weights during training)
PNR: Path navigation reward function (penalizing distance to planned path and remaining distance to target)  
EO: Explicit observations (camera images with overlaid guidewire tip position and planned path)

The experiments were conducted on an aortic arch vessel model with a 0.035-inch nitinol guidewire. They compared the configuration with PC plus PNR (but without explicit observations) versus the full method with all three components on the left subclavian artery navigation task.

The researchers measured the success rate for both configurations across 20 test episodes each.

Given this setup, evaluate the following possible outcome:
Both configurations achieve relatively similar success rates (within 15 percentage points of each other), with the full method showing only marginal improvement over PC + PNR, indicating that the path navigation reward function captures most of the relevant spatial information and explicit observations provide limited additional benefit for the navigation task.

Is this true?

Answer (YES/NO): YES